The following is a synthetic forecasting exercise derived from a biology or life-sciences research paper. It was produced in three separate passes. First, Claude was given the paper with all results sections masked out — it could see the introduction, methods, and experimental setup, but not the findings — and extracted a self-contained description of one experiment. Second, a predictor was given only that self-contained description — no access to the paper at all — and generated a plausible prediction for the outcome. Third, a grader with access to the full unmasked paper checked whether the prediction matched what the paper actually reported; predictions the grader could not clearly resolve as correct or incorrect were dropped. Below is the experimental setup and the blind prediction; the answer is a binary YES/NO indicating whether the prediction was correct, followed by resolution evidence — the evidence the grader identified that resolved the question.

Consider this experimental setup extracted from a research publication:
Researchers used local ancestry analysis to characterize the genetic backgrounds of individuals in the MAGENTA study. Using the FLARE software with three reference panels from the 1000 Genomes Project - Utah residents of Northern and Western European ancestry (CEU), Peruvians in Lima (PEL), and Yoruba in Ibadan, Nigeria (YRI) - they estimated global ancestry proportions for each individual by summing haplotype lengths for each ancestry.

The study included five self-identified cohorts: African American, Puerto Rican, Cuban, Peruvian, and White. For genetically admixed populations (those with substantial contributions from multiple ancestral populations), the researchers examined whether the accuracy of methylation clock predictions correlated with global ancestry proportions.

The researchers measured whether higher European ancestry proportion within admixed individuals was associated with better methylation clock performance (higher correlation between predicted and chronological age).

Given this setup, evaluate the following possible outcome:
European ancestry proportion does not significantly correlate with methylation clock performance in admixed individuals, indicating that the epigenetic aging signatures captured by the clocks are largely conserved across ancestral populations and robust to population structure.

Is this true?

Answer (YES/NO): NO